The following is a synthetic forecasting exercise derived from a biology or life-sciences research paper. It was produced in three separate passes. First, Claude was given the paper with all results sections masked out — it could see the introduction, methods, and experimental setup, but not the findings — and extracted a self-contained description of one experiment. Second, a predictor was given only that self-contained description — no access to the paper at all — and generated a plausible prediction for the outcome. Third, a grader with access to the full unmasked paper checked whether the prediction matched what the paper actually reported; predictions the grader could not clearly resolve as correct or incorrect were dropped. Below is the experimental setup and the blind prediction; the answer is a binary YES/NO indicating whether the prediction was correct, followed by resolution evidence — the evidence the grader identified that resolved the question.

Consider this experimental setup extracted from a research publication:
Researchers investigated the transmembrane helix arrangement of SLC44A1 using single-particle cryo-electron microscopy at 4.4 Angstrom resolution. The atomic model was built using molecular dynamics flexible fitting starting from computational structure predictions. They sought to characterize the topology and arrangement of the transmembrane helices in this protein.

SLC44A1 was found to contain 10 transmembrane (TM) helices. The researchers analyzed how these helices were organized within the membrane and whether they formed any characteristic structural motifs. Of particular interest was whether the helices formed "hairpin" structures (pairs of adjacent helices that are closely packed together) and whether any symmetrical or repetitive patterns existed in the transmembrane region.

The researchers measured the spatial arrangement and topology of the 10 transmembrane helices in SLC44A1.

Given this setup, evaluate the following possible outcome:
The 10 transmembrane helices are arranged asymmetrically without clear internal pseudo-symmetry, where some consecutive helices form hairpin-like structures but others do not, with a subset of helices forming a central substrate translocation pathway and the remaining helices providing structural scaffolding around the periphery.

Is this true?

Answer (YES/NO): NO